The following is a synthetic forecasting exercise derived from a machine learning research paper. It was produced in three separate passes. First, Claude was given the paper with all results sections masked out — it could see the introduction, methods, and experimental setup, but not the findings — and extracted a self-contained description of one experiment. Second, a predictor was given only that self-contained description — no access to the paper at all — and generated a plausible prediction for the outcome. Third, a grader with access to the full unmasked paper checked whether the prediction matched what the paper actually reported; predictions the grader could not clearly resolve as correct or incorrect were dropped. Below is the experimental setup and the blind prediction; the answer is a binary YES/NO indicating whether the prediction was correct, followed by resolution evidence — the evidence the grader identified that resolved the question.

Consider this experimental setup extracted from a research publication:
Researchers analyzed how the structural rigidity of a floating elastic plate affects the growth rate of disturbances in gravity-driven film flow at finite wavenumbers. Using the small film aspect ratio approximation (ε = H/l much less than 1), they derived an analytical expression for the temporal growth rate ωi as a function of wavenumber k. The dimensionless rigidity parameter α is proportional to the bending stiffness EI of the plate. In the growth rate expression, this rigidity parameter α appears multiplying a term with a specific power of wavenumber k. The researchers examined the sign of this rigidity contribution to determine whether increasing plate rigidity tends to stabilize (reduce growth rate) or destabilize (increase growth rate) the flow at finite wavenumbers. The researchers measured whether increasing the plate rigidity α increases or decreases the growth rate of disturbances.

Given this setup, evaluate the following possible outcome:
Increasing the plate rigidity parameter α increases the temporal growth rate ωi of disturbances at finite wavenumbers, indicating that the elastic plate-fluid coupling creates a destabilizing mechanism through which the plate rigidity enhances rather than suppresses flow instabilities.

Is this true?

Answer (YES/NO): NO